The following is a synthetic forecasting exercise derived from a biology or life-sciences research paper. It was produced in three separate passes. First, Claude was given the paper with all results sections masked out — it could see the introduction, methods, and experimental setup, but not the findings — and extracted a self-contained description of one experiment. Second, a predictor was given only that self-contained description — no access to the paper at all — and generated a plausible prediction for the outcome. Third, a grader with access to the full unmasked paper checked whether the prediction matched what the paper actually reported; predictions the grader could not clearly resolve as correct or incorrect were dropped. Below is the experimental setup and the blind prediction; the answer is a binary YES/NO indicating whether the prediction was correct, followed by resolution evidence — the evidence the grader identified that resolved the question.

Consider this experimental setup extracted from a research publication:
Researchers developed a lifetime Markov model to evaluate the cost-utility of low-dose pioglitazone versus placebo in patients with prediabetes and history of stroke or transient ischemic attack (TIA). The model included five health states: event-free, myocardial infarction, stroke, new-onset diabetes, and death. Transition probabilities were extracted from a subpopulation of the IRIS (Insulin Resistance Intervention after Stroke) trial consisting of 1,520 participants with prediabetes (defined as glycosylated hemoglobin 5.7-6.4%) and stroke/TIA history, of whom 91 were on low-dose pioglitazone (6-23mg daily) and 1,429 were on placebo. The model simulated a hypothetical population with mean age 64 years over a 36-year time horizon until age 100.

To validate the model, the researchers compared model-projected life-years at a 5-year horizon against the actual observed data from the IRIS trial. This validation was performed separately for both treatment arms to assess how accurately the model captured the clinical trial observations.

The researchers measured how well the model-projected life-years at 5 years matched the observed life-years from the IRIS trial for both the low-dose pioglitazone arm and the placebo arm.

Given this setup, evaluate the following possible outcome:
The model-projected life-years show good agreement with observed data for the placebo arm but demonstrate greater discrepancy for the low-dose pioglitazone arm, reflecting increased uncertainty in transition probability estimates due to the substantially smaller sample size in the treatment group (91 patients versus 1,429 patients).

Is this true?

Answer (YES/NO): NO